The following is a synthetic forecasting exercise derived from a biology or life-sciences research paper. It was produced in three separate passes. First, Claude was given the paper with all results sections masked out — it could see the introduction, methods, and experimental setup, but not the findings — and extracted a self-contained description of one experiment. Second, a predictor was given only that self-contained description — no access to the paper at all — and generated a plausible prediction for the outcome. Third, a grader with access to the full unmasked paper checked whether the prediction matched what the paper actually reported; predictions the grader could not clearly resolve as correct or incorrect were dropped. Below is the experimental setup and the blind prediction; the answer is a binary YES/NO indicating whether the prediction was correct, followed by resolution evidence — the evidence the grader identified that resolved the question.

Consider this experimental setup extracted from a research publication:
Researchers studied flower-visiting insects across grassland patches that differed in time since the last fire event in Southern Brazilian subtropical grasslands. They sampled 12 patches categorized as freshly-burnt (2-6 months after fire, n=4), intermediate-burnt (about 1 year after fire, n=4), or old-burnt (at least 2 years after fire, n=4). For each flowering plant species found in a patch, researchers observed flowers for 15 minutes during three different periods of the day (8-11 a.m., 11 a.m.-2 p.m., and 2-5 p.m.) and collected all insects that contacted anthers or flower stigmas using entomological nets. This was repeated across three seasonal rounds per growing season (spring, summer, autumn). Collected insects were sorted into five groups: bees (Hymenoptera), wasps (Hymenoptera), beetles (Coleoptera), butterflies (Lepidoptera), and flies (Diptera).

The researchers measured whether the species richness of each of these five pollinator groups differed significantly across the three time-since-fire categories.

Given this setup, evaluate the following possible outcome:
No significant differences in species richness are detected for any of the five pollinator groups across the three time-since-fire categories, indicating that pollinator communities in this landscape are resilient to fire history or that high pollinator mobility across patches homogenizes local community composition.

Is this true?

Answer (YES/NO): NO